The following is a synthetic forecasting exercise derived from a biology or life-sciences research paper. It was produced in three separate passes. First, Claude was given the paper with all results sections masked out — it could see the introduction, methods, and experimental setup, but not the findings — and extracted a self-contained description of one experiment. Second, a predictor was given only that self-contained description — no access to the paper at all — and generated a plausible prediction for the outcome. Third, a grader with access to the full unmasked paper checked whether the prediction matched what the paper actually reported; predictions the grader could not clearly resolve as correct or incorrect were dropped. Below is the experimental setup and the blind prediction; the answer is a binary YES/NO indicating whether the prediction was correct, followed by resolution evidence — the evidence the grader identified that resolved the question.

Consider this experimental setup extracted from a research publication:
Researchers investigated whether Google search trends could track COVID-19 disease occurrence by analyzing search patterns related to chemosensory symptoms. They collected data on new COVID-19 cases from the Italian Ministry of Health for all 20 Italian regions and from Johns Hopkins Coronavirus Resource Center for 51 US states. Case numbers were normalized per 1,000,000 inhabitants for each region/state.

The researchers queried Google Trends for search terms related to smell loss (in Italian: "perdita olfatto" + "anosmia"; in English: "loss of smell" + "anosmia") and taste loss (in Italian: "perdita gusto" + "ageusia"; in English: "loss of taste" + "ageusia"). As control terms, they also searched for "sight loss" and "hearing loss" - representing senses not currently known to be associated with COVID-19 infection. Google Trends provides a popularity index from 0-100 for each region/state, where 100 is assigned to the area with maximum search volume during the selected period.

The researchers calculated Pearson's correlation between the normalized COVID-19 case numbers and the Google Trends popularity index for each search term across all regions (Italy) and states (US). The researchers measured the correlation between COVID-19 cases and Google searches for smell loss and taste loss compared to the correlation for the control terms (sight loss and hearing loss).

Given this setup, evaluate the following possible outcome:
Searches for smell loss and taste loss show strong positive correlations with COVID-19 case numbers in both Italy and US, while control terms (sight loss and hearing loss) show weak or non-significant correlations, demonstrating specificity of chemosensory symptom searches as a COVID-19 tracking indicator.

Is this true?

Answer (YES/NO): YES